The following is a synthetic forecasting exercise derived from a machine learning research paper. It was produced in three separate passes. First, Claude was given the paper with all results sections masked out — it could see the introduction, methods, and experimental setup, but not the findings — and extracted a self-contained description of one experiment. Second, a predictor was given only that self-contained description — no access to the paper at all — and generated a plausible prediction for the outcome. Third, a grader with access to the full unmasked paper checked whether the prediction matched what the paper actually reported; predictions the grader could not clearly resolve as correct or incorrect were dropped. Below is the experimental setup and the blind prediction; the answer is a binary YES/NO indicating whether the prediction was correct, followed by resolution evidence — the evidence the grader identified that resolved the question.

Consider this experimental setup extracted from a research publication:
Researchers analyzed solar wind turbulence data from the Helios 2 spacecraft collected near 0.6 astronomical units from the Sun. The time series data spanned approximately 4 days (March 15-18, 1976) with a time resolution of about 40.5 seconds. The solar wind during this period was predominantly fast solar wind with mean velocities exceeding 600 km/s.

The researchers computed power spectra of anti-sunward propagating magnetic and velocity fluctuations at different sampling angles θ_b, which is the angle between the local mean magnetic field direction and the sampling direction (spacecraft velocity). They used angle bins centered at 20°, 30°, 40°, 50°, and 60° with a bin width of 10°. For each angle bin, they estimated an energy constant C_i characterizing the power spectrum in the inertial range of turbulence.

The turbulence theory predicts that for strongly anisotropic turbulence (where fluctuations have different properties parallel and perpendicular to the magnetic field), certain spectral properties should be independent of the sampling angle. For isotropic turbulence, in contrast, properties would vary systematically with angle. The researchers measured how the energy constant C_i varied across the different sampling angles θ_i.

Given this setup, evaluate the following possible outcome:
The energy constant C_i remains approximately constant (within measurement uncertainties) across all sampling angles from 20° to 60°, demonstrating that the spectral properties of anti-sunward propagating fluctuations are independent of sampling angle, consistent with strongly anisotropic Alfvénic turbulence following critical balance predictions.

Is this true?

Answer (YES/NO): YES